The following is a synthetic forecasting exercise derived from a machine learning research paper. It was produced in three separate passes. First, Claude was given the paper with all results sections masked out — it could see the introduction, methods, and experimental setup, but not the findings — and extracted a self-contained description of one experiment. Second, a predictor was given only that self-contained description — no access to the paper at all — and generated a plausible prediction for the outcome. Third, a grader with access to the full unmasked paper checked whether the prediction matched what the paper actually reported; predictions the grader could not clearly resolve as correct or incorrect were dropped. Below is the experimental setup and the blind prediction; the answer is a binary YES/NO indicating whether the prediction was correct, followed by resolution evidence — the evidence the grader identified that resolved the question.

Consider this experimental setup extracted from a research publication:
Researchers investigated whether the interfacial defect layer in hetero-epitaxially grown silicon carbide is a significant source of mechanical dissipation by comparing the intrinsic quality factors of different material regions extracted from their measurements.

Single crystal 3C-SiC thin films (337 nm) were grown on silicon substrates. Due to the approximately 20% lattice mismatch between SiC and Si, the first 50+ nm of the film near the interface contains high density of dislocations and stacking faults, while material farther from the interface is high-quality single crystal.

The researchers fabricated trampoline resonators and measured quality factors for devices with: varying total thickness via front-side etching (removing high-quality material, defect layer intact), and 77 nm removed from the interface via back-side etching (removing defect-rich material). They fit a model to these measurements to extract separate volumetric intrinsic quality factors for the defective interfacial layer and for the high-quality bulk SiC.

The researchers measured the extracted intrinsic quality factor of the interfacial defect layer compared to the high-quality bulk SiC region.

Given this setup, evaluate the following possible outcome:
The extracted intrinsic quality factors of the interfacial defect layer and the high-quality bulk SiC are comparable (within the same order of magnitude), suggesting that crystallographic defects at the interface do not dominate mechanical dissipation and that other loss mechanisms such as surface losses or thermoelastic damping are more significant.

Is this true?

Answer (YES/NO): NO